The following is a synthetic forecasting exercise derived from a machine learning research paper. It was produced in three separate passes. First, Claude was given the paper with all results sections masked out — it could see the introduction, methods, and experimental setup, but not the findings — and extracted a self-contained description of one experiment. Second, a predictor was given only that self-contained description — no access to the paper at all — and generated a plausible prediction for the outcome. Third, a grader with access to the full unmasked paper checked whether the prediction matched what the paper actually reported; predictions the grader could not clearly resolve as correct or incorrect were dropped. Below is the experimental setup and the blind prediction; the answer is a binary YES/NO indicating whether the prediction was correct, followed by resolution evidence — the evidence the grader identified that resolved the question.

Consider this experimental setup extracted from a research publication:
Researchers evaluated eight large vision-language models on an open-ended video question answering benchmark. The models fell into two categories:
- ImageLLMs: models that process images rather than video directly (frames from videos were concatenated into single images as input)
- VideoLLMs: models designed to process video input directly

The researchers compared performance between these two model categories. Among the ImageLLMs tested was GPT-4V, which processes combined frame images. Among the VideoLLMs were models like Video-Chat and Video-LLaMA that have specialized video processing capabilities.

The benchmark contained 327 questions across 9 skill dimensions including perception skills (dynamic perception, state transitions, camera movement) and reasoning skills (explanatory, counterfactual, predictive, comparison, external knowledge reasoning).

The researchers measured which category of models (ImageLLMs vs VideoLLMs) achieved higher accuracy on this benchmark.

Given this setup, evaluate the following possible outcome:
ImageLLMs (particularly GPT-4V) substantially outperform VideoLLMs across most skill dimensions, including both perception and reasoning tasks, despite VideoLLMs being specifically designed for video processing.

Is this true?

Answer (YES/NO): NO